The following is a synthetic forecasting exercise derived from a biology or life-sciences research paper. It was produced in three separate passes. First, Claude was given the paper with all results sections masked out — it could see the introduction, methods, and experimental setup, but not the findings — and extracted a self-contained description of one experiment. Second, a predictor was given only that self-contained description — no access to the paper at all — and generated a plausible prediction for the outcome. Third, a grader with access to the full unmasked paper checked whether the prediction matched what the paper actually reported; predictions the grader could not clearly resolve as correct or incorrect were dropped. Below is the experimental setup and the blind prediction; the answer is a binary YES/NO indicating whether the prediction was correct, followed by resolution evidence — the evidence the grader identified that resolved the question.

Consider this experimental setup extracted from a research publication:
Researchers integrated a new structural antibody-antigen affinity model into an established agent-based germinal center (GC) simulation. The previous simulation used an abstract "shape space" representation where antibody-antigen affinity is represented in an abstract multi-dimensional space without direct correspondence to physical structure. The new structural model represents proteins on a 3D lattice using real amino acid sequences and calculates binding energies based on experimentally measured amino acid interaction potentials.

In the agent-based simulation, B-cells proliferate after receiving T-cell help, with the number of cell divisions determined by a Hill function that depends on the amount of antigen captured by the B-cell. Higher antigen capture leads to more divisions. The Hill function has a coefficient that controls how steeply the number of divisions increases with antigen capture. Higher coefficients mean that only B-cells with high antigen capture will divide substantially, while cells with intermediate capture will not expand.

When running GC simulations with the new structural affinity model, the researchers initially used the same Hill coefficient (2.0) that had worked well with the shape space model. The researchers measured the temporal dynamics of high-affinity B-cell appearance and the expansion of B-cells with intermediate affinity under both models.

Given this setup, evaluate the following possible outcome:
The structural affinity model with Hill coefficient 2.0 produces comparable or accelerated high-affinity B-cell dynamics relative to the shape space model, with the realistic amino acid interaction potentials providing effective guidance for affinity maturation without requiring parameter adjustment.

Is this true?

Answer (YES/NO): NO